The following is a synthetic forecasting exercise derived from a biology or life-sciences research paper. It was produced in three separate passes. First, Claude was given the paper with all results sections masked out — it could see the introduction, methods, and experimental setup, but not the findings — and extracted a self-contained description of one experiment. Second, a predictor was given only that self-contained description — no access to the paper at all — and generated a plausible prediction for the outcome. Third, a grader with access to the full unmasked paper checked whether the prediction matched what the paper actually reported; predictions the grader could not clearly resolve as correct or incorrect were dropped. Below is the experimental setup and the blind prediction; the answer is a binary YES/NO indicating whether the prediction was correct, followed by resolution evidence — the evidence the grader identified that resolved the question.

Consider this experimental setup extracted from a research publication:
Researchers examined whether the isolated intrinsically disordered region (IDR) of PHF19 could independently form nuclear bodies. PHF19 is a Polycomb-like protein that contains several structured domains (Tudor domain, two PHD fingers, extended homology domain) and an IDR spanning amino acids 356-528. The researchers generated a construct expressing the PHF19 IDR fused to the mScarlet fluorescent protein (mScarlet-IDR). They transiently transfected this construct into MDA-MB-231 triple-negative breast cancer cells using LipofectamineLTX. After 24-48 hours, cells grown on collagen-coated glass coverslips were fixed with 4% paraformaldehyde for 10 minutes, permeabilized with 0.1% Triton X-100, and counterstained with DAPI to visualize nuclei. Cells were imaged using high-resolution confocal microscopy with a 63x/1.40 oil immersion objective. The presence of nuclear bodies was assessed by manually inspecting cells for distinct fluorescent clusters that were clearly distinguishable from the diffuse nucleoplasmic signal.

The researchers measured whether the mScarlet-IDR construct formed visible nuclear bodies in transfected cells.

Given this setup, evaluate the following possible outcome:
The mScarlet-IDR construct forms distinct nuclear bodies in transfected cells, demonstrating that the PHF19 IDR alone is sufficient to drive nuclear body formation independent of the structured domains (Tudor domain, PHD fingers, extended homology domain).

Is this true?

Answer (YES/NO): NO